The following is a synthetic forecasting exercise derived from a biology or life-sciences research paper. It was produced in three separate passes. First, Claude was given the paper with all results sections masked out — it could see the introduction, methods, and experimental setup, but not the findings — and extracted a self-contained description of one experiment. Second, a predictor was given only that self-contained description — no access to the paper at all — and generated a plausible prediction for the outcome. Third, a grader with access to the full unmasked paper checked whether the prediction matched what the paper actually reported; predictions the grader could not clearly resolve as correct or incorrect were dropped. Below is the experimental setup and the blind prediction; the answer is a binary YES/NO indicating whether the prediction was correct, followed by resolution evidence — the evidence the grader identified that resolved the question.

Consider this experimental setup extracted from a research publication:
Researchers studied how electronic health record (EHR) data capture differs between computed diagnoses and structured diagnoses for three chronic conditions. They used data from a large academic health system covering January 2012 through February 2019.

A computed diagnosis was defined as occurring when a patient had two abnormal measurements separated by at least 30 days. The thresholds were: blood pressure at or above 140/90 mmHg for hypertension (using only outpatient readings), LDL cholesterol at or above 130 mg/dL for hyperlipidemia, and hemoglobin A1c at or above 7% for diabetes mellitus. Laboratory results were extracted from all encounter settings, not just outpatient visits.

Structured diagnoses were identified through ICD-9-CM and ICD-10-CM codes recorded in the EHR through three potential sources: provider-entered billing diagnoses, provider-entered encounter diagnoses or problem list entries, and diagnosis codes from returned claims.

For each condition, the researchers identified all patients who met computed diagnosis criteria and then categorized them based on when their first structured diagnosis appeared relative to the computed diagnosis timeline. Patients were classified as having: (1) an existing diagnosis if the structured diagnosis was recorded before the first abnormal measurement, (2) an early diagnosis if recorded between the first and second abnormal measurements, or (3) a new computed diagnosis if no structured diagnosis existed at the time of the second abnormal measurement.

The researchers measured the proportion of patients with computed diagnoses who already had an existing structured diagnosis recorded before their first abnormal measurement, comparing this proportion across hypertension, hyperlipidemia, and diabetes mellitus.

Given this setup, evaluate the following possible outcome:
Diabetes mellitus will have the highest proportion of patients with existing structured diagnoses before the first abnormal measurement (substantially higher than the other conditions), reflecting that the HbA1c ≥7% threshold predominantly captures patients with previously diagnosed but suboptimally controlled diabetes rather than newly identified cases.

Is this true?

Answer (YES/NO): YES